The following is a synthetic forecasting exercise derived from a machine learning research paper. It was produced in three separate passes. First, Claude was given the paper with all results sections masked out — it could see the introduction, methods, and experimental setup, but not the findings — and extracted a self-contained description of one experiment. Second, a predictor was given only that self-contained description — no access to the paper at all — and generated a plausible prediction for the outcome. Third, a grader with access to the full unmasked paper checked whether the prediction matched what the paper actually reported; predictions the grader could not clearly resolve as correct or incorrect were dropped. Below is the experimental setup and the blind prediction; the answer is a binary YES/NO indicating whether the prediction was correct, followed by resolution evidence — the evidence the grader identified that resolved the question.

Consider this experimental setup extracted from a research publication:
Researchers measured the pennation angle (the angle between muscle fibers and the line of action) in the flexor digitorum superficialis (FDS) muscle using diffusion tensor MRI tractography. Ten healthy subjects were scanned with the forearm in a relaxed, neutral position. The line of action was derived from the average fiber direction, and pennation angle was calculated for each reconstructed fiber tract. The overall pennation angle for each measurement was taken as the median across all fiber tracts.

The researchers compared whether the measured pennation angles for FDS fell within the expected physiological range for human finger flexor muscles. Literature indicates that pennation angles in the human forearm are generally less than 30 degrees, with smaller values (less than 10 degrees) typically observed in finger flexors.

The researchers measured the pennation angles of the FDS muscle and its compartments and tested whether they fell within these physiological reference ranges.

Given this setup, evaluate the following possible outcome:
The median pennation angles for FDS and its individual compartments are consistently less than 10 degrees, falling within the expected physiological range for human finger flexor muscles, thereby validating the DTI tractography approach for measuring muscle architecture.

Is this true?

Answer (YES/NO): YES